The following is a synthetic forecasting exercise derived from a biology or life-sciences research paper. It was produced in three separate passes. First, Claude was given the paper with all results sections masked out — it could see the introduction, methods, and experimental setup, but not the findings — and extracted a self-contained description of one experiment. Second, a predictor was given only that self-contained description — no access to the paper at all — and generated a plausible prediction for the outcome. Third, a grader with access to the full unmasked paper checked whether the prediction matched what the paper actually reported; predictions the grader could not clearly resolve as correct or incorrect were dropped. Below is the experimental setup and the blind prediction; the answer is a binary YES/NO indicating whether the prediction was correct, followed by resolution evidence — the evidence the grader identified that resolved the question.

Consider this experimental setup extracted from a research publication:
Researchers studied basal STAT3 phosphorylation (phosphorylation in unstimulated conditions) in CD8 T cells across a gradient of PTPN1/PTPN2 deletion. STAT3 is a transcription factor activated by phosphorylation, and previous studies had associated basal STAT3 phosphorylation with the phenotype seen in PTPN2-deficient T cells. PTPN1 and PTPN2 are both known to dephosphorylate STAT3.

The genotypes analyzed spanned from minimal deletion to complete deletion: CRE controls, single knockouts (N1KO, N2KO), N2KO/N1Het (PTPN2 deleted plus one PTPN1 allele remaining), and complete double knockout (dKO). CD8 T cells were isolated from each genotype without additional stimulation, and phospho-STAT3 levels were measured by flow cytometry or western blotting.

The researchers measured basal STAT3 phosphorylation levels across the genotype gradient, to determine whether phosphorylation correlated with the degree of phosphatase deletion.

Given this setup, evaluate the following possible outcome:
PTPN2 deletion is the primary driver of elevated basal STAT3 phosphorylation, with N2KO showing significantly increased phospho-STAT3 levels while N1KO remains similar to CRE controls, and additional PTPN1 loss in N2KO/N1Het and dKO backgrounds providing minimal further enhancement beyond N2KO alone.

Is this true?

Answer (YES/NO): NO